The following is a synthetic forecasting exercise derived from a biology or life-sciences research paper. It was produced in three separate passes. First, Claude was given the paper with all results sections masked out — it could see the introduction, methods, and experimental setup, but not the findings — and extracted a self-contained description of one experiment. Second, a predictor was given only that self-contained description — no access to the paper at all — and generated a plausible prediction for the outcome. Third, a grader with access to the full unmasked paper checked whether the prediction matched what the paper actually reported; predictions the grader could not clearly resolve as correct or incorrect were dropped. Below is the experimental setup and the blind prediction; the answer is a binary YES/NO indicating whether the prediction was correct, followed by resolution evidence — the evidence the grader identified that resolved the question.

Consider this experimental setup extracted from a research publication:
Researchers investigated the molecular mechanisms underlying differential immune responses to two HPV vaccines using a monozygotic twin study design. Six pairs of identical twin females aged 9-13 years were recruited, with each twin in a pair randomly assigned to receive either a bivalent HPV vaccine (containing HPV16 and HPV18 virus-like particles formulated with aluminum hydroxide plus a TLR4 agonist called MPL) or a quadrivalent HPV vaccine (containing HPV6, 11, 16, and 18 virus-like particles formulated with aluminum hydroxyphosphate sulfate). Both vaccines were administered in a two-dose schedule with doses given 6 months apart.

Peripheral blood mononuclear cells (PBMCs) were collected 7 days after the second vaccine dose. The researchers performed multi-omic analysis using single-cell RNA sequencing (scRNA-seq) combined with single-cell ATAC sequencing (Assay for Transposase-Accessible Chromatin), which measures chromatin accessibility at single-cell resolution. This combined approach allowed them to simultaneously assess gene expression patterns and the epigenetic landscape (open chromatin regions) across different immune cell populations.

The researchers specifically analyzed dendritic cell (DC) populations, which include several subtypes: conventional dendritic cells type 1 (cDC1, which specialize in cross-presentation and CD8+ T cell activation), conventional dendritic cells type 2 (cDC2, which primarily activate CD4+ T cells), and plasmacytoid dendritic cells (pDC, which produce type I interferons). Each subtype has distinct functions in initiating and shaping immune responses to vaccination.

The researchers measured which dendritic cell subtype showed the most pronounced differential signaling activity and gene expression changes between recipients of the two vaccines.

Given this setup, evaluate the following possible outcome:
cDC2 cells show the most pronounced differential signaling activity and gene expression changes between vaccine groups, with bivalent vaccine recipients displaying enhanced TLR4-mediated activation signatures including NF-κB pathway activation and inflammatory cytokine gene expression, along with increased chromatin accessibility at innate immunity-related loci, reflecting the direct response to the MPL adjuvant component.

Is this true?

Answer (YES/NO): NO